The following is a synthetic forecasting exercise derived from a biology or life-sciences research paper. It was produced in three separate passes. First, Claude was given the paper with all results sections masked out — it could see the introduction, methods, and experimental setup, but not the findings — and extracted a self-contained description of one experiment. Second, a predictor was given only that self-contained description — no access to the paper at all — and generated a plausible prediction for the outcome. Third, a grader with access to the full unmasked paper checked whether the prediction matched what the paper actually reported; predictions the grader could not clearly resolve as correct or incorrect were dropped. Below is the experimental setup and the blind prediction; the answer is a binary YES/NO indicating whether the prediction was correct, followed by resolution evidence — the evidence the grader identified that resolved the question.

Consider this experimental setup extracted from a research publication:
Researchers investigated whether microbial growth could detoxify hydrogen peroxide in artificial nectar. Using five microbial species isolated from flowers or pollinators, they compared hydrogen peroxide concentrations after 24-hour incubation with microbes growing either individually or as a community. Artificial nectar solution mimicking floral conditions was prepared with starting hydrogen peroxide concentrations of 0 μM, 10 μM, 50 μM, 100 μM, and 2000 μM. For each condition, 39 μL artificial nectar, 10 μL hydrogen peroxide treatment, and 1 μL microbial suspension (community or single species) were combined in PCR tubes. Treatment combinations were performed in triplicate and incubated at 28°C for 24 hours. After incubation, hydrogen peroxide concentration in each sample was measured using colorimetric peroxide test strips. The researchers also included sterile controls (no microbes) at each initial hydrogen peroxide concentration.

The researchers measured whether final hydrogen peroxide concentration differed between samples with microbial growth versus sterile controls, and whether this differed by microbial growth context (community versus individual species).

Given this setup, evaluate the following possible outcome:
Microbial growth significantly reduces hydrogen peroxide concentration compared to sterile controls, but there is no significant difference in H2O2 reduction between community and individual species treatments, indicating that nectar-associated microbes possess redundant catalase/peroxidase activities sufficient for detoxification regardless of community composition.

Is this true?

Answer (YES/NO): NO